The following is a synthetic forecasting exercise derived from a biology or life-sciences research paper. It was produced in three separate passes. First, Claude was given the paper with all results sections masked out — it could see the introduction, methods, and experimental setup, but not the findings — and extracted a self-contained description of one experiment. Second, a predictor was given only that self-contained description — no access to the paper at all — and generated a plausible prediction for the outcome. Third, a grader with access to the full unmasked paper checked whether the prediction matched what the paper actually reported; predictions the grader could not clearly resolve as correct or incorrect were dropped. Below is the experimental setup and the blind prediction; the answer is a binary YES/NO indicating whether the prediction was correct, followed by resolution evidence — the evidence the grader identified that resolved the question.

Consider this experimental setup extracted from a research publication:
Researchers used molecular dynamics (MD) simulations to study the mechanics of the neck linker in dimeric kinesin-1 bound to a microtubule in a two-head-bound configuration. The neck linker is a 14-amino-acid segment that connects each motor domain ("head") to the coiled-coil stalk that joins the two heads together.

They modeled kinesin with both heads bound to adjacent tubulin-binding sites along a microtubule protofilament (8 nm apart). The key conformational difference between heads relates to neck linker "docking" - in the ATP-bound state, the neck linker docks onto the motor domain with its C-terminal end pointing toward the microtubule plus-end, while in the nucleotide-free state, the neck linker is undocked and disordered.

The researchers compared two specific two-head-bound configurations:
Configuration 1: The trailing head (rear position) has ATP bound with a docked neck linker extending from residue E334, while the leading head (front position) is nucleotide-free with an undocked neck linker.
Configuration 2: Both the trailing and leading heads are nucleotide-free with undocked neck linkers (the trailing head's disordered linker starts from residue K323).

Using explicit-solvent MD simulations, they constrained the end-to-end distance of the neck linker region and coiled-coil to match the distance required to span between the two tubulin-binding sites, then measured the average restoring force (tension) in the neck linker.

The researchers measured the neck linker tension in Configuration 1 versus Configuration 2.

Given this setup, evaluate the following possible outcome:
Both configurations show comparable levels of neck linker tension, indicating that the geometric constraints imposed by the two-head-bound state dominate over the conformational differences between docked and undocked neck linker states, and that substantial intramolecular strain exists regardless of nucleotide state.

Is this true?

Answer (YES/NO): NO